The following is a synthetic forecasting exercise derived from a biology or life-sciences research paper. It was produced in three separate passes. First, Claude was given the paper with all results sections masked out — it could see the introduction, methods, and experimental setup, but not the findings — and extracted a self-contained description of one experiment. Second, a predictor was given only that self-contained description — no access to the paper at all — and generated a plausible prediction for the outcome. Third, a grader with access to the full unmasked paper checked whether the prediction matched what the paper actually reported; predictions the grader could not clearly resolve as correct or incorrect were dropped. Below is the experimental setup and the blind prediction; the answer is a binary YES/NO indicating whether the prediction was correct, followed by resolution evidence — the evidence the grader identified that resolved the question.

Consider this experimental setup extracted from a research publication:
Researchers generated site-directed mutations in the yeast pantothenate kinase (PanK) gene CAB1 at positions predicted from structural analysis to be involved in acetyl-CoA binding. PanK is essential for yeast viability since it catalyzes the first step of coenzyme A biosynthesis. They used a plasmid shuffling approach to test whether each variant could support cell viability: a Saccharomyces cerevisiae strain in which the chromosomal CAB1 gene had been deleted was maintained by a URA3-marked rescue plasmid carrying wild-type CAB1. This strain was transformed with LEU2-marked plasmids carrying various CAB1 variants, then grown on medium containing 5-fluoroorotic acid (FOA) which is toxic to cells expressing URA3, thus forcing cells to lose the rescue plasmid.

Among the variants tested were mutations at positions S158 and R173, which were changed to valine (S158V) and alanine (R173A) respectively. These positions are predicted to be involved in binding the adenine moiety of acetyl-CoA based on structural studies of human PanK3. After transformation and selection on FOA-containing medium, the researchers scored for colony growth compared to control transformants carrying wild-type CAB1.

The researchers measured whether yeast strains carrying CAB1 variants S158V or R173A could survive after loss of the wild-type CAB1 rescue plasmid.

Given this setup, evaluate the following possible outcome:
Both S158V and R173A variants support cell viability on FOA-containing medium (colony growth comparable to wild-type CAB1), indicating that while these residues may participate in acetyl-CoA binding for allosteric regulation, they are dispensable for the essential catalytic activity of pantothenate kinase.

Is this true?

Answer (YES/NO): NO